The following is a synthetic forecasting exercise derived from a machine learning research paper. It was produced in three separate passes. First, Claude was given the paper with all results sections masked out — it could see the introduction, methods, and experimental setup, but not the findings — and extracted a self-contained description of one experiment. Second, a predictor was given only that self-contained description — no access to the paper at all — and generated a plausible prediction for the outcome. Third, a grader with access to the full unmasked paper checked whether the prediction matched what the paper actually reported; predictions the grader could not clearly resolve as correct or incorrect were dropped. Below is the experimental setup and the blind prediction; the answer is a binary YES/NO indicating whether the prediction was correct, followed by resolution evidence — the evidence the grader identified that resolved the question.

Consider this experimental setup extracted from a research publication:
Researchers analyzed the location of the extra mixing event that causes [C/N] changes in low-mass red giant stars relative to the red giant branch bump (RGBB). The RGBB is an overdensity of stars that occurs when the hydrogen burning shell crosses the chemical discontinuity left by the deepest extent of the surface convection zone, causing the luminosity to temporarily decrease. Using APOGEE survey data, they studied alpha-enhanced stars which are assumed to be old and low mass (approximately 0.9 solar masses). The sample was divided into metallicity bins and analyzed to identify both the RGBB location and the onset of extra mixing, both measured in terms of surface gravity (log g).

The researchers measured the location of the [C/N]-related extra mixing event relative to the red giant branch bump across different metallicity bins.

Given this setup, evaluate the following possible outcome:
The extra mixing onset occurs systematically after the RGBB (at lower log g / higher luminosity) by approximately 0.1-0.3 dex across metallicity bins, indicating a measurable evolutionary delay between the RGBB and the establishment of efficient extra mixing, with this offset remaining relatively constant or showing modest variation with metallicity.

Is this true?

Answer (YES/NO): YES